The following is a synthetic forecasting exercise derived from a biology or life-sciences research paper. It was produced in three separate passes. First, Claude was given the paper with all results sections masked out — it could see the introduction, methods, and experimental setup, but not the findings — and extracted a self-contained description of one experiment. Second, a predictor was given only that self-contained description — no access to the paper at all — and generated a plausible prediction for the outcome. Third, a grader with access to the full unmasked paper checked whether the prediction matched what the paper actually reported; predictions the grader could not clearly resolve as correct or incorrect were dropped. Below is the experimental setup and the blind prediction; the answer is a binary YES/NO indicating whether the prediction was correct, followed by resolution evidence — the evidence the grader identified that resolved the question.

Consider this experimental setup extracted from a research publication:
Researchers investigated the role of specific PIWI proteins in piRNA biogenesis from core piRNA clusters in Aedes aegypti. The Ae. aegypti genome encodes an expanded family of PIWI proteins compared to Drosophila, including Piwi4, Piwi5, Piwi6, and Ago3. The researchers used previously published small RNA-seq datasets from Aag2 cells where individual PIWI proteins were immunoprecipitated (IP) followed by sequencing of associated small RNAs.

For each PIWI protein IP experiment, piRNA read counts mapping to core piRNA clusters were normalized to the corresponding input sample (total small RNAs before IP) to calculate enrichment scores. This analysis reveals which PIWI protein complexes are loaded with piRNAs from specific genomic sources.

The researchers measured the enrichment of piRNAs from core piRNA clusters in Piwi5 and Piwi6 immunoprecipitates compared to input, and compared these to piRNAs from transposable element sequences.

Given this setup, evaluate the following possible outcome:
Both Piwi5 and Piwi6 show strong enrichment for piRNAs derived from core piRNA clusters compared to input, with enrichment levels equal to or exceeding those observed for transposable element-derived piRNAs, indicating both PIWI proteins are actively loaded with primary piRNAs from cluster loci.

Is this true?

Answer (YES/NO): NO